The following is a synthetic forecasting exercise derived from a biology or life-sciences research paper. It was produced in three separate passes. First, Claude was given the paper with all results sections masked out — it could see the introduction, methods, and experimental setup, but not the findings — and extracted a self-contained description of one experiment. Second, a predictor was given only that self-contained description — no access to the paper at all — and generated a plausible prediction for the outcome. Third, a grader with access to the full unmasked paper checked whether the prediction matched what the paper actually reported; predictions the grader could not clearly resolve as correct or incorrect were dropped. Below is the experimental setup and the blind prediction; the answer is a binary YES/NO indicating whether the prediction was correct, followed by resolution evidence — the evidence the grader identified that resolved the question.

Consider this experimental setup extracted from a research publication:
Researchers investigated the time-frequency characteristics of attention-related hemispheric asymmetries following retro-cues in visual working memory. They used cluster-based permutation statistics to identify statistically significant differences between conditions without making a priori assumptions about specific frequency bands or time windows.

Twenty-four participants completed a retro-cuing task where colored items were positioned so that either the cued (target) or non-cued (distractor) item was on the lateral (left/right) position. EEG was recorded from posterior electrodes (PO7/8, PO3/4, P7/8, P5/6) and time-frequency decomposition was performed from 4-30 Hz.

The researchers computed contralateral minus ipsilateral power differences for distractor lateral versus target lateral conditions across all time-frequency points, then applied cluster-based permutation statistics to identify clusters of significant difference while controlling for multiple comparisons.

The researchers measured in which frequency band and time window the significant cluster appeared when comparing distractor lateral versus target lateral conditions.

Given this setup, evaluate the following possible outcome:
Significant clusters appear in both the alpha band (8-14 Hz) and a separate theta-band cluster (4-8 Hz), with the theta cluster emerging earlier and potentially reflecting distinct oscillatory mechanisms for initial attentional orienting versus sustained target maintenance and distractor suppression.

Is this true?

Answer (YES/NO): NO